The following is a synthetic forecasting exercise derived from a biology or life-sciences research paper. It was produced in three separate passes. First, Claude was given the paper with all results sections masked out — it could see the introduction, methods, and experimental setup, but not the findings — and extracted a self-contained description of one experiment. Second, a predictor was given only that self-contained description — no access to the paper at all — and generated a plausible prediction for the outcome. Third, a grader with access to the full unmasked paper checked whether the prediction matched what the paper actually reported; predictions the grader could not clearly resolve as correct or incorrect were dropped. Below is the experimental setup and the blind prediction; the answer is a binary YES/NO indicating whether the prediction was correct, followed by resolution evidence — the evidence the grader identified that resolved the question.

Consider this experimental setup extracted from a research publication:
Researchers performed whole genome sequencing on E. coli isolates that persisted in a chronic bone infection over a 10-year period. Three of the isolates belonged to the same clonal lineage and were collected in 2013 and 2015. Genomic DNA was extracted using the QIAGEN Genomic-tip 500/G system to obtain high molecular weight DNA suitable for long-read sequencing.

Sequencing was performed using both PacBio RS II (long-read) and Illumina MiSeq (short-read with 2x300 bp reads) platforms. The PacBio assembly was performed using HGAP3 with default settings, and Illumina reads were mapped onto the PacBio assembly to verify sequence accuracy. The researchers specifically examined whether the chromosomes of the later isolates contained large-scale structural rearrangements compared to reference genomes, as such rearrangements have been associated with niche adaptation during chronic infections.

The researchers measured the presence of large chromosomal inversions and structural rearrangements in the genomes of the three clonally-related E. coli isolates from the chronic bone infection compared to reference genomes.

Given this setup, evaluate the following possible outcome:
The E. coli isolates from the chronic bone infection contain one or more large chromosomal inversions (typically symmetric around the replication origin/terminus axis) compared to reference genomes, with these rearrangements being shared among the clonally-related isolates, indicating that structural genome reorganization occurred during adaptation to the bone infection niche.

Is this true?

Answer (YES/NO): NO